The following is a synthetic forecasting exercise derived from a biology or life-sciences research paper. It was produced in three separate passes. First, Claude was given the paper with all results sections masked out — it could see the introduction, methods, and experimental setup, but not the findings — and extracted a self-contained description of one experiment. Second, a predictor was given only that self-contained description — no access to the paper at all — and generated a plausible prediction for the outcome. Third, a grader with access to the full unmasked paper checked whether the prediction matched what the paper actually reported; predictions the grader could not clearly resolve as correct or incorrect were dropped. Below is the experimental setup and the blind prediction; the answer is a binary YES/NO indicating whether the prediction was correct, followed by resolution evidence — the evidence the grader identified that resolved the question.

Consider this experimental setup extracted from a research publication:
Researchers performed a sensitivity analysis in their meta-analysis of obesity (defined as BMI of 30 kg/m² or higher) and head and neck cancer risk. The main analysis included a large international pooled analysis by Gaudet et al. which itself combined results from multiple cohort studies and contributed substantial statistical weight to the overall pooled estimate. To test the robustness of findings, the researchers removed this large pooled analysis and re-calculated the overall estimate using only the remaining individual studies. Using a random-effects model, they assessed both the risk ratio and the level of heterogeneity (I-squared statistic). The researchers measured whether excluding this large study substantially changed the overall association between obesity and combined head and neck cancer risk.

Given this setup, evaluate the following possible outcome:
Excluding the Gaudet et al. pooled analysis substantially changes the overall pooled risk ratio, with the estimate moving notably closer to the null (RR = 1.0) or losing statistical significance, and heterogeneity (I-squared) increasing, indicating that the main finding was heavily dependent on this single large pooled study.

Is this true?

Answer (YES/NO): NO